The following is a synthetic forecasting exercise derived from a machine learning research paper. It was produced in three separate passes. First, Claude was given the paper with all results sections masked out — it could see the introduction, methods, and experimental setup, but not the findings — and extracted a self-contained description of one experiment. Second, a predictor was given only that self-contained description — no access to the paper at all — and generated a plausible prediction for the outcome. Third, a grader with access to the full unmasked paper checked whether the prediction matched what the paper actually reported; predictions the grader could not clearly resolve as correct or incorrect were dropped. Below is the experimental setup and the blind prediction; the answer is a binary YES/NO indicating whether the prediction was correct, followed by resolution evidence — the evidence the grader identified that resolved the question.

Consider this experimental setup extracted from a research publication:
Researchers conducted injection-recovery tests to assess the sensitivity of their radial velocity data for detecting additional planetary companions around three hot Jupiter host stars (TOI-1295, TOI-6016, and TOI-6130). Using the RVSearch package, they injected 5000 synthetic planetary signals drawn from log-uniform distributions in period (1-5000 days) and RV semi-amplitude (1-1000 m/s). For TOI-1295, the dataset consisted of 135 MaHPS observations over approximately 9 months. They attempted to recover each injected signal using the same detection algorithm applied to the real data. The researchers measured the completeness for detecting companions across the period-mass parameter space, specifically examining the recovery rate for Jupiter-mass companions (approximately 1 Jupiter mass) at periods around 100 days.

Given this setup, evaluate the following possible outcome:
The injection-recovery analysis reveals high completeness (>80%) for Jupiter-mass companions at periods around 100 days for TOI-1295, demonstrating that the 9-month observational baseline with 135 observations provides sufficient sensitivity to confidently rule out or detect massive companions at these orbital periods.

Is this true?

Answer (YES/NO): NO